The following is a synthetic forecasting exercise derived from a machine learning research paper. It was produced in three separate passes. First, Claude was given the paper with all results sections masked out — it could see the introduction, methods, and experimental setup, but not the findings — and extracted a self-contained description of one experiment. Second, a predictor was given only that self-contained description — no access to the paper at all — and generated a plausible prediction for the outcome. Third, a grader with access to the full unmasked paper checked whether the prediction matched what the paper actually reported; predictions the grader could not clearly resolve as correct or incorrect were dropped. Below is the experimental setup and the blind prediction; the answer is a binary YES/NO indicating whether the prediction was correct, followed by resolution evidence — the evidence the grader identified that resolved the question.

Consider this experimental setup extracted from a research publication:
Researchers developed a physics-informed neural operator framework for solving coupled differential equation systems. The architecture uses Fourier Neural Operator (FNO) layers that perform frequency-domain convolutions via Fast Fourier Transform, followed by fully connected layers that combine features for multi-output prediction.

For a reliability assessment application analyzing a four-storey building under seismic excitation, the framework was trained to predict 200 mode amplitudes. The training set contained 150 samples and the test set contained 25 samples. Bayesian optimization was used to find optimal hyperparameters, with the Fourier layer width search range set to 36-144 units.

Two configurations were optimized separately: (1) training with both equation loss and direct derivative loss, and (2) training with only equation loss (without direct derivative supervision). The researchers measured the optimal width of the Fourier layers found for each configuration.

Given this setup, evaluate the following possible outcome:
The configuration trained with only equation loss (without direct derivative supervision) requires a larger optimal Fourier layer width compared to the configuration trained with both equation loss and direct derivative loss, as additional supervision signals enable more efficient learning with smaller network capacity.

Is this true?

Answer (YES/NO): YES